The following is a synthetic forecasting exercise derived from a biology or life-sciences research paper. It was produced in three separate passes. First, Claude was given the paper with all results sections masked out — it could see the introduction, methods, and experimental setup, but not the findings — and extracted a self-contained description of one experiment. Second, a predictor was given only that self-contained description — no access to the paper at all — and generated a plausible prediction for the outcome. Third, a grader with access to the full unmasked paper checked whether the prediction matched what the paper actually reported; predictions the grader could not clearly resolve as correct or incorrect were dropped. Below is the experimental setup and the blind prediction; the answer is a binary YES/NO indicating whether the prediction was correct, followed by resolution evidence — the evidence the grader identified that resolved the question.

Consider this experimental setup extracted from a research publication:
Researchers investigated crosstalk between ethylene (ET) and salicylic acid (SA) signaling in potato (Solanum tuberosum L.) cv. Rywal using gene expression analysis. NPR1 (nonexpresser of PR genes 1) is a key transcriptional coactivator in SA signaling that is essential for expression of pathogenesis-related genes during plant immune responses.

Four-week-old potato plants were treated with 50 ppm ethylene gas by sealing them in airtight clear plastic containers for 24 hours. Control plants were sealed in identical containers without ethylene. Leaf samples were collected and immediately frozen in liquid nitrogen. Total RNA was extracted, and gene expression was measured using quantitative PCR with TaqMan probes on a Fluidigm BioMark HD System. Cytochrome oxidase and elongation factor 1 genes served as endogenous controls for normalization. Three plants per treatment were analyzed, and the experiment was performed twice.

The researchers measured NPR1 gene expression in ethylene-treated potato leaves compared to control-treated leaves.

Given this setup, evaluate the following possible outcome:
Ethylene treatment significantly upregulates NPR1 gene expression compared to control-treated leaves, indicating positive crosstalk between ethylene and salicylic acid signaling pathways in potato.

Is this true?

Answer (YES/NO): YES